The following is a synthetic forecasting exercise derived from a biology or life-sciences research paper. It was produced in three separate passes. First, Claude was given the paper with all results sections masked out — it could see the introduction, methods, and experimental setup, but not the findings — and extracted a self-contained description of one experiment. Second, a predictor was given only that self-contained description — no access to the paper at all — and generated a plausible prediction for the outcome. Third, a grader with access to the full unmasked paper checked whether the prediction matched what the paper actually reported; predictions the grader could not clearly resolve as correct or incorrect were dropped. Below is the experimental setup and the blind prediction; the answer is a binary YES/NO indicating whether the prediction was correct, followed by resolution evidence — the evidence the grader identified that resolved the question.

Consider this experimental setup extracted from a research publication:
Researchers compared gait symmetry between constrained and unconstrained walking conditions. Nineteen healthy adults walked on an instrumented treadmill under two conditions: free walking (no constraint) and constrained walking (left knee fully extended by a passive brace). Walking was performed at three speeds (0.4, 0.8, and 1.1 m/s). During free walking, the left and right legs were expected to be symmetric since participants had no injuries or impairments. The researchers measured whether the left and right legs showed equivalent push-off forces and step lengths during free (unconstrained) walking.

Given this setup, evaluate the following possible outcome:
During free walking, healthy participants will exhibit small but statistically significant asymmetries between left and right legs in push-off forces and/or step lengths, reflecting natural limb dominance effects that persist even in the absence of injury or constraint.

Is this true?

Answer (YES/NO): NO